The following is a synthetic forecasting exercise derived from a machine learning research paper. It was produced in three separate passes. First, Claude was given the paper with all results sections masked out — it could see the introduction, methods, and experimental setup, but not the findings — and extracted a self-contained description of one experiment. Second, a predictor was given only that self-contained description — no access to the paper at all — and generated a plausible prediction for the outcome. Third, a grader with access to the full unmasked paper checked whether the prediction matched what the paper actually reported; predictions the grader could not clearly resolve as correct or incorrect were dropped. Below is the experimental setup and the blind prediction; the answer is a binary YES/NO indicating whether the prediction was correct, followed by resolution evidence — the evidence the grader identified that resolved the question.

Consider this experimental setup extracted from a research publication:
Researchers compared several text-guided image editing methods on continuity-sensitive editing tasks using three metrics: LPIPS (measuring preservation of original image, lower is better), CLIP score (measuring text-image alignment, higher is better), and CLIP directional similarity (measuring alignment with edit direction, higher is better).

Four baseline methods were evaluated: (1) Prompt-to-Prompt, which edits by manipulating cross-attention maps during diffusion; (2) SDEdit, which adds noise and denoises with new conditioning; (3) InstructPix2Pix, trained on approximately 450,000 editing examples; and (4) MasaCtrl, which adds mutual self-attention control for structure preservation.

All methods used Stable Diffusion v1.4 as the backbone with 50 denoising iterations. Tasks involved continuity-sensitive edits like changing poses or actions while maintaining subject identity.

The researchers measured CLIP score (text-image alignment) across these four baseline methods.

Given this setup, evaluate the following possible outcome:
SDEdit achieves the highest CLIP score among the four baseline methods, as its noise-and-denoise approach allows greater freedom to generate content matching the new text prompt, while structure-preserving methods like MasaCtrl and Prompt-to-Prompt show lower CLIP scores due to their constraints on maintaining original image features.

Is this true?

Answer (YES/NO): NO